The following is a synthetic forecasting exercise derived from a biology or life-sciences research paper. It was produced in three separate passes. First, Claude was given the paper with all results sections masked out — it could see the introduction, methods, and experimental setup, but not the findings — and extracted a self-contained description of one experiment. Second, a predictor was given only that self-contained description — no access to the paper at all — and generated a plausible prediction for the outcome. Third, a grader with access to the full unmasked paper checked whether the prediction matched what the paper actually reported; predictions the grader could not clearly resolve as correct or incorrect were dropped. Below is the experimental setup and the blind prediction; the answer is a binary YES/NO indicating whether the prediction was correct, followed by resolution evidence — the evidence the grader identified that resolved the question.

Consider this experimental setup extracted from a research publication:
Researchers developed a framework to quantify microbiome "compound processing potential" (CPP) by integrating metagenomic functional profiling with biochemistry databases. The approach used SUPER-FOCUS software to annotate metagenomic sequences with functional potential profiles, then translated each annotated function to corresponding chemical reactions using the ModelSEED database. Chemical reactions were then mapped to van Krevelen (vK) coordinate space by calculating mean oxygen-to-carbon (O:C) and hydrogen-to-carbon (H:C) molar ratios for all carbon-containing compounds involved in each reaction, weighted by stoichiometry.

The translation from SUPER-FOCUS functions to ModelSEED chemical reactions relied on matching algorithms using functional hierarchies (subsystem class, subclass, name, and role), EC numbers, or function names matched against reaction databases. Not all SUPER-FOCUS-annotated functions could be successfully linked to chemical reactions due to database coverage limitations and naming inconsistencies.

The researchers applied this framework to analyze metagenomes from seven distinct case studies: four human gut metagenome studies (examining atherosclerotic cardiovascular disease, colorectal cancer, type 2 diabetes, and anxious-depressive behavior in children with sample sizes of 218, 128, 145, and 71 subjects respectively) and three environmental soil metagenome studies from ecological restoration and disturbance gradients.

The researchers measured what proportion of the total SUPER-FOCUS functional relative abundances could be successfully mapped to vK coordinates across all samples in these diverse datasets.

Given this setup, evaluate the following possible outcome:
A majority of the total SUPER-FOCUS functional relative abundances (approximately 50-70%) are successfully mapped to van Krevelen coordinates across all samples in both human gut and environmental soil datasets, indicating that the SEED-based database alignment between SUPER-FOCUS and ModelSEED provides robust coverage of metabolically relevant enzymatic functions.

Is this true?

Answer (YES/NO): YES